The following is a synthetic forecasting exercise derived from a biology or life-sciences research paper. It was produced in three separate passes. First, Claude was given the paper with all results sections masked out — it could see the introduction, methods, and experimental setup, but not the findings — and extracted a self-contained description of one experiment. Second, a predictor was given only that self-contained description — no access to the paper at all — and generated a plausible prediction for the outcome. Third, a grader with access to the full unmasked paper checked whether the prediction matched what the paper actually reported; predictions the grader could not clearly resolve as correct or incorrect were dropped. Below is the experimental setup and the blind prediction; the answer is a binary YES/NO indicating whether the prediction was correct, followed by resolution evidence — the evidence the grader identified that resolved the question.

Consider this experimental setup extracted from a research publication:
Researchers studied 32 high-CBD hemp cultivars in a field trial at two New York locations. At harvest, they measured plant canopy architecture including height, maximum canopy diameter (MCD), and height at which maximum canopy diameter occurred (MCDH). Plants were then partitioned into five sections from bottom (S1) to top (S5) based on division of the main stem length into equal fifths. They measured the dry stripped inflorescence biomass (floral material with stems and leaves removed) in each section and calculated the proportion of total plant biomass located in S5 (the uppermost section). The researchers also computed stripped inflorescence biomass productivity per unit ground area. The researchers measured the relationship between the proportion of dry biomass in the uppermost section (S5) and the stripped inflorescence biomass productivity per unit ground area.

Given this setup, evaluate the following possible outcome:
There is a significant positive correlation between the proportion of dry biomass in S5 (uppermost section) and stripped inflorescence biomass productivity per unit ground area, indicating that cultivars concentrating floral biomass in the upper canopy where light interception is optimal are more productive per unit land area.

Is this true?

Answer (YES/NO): NO